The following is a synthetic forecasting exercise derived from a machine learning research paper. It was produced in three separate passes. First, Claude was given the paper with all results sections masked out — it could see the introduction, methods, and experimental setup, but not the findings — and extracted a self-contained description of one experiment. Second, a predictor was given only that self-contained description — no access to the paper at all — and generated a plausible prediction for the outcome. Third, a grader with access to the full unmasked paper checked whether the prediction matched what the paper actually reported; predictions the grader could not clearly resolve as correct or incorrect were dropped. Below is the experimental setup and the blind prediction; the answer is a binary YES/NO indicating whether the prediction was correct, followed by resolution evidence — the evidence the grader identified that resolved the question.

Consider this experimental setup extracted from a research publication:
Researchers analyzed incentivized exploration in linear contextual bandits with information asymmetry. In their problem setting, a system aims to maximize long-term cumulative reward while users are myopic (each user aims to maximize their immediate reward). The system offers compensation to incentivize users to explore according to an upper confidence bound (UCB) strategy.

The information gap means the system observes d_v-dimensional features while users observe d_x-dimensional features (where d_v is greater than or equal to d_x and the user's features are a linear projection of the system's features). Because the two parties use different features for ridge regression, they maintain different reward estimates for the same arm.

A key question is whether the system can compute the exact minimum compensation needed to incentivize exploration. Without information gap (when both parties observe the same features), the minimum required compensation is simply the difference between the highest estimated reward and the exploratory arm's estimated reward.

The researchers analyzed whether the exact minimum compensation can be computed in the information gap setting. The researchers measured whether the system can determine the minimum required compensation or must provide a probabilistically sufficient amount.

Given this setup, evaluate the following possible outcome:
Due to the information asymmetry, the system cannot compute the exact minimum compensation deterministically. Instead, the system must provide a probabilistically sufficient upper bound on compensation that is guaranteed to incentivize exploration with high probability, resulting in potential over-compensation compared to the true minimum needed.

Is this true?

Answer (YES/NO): YES